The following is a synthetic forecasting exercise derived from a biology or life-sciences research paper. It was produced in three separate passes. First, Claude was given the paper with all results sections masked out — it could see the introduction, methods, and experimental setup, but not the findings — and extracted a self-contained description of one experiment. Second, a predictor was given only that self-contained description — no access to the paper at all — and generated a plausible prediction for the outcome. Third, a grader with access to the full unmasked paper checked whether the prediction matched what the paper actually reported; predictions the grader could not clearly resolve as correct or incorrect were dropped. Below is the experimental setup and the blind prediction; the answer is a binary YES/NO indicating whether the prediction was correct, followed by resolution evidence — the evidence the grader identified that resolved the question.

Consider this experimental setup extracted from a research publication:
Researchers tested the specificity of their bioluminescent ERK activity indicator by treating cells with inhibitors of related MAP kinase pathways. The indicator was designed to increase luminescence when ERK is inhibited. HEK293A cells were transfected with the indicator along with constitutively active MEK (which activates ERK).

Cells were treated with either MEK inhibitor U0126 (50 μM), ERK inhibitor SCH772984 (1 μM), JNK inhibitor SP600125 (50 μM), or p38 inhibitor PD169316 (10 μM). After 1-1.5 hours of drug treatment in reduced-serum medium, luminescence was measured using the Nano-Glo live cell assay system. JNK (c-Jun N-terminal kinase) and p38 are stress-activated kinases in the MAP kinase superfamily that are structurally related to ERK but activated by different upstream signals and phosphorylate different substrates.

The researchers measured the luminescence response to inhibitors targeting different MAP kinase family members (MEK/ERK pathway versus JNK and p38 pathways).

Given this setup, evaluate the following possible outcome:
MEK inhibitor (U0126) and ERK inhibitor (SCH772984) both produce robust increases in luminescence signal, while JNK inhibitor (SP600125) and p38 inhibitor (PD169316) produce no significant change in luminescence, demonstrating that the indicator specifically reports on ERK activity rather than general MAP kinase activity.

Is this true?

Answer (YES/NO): YES